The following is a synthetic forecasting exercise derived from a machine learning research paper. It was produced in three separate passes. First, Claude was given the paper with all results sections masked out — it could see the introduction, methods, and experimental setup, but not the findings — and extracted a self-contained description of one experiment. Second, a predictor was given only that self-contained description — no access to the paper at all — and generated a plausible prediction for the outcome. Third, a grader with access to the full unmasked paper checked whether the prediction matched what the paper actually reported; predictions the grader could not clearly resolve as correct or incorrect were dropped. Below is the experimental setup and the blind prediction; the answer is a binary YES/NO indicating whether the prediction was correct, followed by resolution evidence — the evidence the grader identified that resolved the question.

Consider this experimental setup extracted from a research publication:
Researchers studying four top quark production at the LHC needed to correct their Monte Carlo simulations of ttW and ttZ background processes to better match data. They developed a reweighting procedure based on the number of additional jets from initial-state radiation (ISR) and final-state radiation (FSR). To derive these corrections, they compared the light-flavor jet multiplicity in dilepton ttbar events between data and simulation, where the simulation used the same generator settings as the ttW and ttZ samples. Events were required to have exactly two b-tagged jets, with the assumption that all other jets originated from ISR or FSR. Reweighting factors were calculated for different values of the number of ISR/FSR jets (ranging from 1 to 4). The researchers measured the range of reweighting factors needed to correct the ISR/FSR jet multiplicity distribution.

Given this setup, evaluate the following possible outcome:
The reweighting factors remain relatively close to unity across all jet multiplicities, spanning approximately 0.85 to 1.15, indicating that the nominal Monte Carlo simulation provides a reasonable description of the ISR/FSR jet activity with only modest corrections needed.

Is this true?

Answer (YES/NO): NO